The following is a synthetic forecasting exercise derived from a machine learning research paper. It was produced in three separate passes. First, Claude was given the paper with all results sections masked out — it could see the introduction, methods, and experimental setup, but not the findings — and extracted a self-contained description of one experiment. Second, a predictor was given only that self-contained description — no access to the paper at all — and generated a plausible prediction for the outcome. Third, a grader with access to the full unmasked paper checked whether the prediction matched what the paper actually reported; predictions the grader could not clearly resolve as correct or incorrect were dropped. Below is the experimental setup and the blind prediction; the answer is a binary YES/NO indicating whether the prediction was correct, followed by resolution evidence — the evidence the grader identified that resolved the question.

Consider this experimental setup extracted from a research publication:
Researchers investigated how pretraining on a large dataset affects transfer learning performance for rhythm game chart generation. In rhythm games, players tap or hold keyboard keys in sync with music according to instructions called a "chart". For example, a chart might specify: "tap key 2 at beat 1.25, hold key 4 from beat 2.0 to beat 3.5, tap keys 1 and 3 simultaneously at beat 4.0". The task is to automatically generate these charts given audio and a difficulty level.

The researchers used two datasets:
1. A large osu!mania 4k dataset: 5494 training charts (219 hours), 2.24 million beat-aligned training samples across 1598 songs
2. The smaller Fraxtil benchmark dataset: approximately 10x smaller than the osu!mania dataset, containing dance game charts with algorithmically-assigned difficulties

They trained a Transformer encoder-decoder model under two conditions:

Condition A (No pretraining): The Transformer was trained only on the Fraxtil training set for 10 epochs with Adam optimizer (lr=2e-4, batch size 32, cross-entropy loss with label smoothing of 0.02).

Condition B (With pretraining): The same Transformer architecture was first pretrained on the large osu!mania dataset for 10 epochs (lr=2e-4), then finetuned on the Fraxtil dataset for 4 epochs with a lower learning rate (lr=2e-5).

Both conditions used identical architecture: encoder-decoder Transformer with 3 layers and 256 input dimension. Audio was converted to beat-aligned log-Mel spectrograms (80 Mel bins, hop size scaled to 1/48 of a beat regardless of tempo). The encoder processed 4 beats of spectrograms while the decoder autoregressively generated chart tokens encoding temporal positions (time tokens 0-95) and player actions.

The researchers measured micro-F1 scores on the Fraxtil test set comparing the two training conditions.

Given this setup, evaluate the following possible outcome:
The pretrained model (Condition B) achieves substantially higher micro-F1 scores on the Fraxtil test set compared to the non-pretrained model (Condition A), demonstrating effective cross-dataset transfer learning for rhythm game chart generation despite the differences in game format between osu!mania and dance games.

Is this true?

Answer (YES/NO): YES